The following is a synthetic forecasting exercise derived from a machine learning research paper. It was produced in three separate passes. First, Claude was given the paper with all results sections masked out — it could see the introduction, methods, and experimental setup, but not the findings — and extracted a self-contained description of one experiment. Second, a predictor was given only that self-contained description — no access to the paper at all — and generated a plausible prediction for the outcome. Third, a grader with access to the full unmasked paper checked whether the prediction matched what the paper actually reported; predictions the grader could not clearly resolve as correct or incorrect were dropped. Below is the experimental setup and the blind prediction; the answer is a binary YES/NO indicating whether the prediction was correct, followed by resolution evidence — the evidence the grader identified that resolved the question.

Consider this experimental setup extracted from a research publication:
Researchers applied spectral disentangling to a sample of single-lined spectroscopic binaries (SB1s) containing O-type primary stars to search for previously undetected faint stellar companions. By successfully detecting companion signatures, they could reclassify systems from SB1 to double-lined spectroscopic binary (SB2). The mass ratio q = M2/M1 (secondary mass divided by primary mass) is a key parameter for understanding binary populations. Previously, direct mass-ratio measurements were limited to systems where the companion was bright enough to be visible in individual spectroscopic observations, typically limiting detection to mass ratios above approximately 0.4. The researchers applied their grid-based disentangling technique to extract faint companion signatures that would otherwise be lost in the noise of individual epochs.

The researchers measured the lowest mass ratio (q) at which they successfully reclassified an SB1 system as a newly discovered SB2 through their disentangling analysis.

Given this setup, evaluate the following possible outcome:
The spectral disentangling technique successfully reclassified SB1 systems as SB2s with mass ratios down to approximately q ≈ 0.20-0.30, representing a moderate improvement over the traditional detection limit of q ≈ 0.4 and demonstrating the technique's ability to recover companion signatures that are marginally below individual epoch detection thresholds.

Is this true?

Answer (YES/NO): NO